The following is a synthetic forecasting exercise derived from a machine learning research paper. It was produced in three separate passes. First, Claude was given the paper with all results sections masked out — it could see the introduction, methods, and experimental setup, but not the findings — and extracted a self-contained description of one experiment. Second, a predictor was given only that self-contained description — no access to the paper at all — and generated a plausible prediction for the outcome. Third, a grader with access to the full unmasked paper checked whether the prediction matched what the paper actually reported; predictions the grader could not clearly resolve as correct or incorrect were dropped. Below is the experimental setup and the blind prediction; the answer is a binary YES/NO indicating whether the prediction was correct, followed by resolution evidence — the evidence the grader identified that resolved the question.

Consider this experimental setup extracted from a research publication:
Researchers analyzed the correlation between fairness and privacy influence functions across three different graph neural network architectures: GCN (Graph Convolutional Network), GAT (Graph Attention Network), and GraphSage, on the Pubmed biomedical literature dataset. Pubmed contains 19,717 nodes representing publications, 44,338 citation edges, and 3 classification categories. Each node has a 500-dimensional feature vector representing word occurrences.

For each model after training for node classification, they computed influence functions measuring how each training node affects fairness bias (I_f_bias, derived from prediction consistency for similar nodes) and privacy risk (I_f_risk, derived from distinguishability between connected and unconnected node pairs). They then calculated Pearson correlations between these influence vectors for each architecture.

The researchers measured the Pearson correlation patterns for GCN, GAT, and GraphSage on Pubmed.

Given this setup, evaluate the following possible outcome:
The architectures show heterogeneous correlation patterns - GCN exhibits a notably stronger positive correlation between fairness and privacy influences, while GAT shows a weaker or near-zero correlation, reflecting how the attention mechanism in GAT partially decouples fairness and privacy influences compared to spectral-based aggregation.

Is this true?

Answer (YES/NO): NO